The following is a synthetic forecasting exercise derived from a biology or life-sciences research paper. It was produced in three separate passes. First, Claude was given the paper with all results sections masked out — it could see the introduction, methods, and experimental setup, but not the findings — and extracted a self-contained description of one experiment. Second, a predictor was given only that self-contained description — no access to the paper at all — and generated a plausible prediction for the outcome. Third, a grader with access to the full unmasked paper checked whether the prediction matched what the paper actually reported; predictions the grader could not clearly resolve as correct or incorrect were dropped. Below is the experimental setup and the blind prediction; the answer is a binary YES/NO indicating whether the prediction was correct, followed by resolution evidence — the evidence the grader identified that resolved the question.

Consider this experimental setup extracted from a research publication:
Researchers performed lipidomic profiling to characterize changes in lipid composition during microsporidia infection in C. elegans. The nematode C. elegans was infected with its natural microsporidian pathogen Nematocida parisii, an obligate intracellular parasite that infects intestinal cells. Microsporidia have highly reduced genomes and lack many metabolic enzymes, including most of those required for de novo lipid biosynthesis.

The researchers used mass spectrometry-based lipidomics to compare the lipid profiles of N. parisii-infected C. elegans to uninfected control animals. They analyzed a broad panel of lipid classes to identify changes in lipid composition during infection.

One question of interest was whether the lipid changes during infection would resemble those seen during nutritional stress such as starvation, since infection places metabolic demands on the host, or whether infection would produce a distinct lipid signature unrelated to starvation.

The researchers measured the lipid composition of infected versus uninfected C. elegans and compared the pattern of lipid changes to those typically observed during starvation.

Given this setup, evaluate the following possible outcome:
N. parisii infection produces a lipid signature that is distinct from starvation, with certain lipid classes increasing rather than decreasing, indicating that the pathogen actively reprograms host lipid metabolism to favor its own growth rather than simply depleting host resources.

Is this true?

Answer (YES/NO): NO